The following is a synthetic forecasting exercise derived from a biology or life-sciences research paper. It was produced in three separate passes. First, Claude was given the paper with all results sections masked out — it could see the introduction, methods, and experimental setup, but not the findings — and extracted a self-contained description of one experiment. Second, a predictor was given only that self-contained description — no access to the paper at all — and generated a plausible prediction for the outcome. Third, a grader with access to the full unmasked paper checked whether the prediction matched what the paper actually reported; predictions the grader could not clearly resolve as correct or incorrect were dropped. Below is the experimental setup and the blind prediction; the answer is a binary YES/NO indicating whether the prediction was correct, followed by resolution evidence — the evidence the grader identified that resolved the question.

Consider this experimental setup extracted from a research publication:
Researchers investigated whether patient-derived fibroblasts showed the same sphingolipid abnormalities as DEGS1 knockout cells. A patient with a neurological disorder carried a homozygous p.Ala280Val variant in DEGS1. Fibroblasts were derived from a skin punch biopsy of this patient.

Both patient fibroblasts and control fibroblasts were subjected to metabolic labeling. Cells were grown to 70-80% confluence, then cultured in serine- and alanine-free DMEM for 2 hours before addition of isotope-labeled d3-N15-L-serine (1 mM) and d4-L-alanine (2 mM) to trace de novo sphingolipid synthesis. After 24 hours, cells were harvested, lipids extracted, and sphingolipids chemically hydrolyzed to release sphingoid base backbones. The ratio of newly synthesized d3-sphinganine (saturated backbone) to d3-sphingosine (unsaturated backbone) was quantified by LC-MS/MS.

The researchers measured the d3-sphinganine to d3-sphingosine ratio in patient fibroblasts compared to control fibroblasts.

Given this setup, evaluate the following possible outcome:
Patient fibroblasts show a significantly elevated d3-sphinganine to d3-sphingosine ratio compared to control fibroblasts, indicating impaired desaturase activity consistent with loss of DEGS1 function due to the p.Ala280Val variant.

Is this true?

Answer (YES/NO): YES